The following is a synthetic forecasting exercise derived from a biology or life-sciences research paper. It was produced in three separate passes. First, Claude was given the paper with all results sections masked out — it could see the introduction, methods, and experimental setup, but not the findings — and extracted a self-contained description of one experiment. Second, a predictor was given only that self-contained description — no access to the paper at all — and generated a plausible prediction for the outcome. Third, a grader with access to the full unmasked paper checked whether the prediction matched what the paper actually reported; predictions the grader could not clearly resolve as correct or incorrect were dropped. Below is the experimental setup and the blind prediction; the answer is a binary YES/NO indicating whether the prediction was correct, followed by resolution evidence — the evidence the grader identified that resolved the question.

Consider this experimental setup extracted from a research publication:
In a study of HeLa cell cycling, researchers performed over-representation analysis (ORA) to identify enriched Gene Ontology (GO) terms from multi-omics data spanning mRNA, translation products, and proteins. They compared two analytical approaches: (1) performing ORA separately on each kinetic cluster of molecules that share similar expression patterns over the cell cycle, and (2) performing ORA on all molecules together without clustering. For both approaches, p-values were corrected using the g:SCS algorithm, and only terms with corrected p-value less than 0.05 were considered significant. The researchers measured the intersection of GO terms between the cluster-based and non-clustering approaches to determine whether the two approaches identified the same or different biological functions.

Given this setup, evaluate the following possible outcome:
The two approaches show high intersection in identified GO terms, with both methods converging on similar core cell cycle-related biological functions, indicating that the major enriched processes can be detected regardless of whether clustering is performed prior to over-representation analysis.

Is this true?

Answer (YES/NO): NO